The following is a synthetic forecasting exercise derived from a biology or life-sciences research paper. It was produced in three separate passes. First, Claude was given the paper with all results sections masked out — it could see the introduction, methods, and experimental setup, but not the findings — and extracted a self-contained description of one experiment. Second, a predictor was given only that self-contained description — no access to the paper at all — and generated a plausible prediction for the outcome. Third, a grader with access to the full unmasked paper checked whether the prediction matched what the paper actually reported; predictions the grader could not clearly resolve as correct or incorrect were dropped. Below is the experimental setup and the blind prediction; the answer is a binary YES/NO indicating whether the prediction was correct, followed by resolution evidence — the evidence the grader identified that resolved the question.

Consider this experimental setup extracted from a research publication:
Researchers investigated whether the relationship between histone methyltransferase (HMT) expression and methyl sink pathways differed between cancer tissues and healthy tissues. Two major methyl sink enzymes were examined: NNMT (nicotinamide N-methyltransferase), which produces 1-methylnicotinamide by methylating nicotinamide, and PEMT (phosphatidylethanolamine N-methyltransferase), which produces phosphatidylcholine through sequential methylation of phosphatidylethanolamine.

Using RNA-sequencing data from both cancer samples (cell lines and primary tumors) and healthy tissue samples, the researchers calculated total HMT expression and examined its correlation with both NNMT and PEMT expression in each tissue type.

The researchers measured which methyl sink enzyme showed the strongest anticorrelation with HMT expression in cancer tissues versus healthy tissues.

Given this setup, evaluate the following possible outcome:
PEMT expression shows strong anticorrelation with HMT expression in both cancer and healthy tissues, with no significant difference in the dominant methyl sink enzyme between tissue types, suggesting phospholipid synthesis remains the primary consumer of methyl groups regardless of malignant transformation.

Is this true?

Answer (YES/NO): NO